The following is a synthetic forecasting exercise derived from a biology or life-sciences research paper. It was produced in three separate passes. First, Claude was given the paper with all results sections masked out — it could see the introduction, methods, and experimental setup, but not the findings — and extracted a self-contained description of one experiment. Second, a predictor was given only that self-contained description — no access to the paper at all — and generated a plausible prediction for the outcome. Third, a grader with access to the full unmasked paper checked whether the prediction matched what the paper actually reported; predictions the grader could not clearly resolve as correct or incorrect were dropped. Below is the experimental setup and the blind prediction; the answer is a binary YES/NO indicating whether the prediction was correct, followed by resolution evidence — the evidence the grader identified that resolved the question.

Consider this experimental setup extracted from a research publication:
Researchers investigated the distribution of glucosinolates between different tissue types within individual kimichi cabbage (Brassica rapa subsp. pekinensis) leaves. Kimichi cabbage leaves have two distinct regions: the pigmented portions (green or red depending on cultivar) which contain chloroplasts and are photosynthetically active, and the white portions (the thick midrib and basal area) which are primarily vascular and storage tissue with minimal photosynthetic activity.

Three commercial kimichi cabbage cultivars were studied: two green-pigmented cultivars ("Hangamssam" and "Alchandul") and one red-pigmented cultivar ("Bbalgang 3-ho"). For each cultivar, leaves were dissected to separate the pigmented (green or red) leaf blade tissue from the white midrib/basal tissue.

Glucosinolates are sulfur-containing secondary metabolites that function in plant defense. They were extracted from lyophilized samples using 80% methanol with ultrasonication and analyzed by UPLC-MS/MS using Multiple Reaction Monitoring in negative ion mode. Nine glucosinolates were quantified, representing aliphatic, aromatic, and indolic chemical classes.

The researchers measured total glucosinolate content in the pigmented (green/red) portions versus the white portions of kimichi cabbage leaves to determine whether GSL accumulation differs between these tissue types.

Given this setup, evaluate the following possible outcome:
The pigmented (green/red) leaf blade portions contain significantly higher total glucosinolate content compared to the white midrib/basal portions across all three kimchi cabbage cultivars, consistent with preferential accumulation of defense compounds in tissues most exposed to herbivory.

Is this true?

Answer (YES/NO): NO